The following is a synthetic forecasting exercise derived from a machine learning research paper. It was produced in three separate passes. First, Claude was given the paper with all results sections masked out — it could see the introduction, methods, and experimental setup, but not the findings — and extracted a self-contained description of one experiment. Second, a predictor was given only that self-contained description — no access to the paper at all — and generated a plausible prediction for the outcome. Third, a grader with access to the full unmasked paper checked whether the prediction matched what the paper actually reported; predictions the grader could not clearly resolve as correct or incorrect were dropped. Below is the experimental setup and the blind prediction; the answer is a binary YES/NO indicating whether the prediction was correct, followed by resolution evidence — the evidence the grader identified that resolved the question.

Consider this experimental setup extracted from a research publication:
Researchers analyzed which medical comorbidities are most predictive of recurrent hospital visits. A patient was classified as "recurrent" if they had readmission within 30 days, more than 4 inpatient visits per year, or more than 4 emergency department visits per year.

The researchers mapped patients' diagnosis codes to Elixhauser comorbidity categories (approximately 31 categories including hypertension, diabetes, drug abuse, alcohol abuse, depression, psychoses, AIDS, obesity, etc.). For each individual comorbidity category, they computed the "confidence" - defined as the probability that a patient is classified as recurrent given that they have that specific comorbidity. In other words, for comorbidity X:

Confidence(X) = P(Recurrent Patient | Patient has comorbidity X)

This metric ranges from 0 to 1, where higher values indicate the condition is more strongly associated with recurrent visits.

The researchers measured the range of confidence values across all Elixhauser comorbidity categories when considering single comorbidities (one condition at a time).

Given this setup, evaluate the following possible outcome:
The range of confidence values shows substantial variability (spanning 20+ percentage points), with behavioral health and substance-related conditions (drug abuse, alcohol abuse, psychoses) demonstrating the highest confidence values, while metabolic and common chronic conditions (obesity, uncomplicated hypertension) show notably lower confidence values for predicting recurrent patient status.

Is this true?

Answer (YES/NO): NO